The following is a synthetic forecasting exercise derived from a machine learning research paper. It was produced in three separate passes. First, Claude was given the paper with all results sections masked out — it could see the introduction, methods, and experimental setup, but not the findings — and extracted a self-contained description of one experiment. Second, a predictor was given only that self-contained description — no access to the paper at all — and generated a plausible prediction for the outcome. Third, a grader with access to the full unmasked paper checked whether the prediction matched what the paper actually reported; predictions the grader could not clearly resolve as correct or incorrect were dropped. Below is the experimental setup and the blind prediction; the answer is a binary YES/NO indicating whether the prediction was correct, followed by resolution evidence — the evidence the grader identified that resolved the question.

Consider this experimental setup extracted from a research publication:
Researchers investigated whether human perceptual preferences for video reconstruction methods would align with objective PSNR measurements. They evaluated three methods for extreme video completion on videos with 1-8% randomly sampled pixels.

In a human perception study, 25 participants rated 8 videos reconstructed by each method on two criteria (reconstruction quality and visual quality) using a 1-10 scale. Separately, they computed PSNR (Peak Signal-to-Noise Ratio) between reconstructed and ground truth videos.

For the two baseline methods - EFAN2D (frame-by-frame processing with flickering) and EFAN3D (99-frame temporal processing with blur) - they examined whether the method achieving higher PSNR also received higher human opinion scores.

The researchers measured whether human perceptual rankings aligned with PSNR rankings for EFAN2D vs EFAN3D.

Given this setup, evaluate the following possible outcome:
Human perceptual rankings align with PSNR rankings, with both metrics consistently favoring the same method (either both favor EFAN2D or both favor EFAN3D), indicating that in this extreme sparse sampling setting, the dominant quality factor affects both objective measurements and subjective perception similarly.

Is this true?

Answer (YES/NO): YES